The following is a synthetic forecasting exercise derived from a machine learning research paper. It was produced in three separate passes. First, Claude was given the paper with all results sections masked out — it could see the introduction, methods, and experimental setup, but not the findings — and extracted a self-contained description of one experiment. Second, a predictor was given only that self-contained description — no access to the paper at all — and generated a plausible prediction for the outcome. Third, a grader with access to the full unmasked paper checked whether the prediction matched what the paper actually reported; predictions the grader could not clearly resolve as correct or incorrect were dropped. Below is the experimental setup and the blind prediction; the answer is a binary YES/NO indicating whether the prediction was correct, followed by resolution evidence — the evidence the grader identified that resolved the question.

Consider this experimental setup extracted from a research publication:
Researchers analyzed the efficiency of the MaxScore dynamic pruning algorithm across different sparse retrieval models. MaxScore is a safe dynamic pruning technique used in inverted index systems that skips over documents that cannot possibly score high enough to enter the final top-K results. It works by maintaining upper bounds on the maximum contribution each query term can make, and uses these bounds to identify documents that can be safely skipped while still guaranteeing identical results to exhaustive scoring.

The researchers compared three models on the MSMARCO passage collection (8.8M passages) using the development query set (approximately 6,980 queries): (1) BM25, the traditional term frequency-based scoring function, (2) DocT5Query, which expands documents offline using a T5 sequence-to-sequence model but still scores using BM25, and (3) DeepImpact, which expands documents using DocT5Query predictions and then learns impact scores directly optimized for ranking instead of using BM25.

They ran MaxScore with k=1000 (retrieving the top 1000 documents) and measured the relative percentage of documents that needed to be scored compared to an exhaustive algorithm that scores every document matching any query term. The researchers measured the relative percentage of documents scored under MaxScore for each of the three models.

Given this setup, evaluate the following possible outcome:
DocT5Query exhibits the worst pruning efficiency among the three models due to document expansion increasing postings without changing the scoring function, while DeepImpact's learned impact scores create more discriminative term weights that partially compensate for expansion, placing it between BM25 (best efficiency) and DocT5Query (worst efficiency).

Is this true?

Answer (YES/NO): NO